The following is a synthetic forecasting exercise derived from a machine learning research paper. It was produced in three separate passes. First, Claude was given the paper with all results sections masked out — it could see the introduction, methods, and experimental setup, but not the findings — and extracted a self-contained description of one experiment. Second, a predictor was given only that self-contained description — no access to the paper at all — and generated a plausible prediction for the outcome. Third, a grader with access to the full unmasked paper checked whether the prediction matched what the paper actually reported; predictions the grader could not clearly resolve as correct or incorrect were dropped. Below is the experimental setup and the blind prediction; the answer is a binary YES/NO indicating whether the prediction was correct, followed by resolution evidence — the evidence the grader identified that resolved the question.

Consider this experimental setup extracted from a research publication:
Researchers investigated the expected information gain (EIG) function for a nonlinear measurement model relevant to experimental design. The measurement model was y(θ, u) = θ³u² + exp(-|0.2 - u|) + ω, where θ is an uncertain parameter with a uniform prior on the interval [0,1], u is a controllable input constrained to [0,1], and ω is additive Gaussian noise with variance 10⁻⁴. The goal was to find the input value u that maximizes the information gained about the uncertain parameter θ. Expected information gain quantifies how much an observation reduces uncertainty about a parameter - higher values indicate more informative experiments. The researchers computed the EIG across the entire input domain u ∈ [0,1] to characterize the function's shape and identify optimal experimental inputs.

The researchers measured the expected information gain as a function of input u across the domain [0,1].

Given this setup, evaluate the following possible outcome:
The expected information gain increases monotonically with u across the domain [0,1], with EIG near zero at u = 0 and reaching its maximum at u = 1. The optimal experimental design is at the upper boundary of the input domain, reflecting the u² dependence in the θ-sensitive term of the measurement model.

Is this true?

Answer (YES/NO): NO